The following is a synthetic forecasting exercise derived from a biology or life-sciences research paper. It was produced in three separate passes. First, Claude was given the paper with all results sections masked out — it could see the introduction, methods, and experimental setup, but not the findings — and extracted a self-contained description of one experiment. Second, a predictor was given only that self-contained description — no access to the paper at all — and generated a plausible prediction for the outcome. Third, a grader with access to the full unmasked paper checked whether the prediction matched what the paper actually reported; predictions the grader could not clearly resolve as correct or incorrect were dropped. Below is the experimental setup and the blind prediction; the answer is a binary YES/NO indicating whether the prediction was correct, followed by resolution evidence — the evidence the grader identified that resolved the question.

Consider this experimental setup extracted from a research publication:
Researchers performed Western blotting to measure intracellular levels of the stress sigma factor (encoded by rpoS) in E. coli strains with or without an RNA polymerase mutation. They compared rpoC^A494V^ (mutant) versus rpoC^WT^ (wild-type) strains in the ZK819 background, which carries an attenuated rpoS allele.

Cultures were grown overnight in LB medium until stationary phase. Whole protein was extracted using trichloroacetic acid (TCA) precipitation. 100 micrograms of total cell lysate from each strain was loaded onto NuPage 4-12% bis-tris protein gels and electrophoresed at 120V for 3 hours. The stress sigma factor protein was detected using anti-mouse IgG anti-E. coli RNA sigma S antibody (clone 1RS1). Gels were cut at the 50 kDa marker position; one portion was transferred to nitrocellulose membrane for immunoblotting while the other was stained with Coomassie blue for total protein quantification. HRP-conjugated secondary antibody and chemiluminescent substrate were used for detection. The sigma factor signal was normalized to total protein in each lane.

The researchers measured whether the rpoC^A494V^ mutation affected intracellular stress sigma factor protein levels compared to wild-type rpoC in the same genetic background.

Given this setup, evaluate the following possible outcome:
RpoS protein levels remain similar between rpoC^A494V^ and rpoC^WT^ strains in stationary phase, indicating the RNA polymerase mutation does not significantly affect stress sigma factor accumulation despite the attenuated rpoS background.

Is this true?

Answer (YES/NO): NO